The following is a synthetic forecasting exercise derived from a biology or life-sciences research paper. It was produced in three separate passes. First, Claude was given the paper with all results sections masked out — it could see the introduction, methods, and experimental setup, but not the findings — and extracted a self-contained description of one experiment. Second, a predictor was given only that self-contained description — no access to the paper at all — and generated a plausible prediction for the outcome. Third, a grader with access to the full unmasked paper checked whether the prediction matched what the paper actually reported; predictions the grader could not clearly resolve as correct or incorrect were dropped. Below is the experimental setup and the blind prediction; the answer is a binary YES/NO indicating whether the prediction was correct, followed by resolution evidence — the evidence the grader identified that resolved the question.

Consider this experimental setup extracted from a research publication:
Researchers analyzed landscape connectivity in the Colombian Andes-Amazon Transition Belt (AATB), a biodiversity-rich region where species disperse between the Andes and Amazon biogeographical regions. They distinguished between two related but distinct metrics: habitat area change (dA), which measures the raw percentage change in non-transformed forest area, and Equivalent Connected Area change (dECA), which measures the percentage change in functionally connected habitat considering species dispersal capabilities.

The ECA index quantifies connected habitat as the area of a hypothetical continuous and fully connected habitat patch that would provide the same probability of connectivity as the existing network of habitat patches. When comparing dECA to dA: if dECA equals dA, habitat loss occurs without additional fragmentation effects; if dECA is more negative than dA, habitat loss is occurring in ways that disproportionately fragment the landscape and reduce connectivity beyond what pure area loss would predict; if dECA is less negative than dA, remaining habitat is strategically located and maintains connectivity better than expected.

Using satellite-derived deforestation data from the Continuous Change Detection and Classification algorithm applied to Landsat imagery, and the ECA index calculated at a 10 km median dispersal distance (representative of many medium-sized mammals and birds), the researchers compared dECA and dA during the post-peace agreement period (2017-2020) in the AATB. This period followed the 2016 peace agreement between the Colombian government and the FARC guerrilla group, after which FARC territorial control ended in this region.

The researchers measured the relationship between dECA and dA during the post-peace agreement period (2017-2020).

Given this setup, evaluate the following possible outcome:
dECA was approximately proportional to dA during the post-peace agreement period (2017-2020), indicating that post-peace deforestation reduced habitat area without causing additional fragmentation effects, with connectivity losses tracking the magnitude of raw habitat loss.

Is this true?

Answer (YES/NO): NO